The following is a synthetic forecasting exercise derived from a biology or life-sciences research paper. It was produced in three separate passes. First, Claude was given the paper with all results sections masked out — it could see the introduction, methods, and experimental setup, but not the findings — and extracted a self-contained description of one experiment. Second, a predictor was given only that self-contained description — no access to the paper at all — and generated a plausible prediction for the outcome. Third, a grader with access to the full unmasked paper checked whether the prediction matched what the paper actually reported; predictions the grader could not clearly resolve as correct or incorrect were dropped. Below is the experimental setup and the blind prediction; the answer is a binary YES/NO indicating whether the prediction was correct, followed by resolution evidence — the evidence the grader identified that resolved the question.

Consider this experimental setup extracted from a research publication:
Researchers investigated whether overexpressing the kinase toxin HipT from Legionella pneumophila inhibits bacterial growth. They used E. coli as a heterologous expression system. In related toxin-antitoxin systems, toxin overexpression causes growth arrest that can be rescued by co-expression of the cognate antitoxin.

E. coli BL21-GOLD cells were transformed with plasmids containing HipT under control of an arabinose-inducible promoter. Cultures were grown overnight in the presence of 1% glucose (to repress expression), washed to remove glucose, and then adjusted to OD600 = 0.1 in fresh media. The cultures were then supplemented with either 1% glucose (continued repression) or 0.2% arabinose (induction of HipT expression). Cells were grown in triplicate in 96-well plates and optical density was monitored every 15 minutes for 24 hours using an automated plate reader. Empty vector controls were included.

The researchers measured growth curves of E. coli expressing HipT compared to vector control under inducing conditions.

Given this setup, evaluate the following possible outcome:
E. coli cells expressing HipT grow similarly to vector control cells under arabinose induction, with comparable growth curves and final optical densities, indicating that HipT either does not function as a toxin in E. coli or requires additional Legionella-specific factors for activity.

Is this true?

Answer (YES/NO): NO